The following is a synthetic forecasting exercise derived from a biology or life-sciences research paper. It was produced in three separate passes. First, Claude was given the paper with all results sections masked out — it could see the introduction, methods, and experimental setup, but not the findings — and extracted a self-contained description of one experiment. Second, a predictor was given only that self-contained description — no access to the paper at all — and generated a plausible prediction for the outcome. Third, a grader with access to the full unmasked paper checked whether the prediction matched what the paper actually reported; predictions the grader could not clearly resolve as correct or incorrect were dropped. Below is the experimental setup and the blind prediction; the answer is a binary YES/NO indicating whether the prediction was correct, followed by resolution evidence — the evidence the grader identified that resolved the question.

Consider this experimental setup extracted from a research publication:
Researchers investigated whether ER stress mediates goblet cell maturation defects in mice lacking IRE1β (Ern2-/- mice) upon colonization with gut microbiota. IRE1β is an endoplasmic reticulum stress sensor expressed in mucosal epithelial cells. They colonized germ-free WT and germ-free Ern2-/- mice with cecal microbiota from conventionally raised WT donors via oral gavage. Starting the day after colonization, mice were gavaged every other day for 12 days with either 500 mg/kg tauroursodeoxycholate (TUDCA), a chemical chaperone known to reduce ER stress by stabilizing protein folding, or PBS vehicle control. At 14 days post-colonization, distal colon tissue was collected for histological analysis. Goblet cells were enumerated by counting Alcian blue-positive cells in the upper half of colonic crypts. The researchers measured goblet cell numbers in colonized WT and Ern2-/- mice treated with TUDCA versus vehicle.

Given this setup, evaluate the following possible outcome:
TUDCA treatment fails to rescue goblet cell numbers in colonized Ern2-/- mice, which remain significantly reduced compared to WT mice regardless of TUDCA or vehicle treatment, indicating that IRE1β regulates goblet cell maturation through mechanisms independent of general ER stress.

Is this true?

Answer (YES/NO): NO